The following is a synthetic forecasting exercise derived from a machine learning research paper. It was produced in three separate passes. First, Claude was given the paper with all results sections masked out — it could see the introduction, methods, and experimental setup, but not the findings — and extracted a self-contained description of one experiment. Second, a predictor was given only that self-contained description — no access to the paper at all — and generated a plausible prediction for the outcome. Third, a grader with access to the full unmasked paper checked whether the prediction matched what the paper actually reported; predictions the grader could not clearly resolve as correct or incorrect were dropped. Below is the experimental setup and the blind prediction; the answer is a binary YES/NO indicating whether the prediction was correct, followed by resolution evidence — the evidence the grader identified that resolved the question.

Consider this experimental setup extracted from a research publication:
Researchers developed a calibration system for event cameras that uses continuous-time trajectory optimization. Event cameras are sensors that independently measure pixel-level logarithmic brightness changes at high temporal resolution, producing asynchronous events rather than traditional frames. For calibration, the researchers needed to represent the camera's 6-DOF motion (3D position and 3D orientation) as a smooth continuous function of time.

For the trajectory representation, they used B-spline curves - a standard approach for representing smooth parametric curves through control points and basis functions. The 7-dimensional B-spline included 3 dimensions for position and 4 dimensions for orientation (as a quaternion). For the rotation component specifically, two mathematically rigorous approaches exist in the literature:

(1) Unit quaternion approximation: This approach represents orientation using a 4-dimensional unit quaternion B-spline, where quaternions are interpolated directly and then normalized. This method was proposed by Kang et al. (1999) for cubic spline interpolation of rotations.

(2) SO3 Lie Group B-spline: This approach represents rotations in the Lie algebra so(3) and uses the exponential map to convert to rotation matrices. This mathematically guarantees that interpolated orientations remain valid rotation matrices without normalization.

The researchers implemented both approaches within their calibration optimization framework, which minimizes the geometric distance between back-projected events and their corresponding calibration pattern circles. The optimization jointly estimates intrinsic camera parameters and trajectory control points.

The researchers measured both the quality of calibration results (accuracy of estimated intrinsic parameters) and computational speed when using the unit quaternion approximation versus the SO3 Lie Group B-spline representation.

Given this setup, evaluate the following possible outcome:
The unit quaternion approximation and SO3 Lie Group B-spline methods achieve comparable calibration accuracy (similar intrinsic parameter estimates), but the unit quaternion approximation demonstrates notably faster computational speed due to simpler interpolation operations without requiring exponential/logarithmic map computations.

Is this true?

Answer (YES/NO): YES